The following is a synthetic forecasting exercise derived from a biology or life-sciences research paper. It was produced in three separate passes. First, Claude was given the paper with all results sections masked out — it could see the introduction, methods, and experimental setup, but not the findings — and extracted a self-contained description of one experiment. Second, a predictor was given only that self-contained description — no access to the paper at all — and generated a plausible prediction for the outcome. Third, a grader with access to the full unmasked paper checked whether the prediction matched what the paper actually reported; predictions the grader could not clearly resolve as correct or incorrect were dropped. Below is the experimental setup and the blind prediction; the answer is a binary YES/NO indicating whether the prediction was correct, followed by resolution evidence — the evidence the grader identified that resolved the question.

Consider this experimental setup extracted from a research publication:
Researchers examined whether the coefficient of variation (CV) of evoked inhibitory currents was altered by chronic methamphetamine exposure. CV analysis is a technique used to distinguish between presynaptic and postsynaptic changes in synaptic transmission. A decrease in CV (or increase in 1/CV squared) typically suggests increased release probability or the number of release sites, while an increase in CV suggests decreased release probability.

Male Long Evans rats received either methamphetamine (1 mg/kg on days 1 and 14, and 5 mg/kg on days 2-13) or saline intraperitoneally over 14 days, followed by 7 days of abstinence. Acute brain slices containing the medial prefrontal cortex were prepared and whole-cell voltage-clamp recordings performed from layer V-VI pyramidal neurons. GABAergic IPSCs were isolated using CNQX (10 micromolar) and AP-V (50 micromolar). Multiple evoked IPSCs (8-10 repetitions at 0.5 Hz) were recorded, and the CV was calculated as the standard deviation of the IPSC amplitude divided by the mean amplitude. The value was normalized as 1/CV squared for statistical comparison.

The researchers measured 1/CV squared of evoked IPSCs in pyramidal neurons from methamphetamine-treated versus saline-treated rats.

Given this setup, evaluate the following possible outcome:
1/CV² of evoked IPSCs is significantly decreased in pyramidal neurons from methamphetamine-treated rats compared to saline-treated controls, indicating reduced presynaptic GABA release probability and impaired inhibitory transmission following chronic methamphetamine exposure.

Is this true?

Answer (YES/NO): NO